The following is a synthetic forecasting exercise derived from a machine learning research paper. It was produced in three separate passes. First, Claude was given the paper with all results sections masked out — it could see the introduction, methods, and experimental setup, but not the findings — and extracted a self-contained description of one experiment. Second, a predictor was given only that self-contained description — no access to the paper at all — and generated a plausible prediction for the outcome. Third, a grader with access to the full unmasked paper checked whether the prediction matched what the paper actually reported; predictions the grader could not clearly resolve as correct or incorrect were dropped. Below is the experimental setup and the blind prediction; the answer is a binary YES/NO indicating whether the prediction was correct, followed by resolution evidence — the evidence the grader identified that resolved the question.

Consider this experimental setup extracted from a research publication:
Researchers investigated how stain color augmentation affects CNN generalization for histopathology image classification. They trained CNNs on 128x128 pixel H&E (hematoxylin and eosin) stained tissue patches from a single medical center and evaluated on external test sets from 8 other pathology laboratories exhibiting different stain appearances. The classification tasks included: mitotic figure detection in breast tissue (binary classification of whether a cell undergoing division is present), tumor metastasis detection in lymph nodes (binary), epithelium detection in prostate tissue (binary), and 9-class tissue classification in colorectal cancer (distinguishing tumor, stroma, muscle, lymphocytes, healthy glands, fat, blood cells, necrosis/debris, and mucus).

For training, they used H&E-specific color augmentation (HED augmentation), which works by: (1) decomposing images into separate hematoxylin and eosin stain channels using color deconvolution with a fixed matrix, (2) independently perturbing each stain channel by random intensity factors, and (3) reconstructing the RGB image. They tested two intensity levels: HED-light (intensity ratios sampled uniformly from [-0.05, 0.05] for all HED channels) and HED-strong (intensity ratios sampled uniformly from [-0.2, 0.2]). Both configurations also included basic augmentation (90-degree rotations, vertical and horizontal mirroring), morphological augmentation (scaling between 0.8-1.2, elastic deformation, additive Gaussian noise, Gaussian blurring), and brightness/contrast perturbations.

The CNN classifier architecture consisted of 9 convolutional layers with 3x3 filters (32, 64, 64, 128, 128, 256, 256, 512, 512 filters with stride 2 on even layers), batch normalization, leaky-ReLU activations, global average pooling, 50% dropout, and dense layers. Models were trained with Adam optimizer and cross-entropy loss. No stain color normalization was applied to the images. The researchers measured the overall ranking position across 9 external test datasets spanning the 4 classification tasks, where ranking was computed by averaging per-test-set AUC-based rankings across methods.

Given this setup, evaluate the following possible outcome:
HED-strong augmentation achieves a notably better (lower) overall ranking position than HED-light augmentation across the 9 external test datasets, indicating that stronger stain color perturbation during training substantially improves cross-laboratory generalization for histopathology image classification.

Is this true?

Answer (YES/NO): NO